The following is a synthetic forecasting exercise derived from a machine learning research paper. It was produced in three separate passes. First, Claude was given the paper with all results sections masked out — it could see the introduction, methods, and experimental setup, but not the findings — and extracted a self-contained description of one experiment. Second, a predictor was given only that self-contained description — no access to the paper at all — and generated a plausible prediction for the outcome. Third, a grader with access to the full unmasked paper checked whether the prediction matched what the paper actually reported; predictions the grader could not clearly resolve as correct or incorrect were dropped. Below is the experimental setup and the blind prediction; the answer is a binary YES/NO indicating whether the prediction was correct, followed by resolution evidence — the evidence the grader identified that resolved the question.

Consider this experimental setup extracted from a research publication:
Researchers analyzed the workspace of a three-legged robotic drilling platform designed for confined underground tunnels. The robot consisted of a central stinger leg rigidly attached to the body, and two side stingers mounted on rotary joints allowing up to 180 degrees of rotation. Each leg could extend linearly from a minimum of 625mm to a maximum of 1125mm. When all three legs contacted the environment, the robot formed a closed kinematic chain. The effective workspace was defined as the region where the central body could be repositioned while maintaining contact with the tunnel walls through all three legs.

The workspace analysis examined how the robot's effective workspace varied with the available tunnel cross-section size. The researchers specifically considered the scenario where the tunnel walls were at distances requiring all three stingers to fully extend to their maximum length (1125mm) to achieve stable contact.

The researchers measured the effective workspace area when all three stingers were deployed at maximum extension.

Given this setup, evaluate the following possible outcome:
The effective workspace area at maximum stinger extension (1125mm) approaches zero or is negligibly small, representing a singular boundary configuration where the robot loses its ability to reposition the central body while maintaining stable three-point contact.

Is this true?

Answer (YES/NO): YES